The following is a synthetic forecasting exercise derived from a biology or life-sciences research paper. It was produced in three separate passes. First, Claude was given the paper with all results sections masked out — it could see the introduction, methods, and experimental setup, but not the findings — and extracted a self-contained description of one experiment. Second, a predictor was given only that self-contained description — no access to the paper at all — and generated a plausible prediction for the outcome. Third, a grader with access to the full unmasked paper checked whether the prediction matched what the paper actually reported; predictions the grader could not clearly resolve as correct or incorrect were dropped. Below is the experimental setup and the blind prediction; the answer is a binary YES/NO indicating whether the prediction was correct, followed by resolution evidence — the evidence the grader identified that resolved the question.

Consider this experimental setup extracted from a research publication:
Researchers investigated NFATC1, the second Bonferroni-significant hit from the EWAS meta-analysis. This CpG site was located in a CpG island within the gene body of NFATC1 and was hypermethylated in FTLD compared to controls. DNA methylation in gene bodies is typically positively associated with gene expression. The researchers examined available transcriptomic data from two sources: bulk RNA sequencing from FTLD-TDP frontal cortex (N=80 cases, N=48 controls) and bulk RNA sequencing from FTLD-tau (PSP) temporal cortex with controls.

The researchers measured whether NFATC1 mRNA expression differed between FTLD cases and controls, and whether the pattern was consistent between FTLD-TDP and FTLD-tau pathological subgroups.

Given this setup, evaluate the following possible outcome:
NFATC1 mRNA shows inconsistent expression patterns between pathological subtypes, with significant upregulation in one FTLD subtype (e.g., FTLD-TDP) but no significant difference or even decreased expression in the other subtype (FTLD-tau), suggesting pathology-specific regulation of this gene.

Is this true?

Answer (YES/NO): YES